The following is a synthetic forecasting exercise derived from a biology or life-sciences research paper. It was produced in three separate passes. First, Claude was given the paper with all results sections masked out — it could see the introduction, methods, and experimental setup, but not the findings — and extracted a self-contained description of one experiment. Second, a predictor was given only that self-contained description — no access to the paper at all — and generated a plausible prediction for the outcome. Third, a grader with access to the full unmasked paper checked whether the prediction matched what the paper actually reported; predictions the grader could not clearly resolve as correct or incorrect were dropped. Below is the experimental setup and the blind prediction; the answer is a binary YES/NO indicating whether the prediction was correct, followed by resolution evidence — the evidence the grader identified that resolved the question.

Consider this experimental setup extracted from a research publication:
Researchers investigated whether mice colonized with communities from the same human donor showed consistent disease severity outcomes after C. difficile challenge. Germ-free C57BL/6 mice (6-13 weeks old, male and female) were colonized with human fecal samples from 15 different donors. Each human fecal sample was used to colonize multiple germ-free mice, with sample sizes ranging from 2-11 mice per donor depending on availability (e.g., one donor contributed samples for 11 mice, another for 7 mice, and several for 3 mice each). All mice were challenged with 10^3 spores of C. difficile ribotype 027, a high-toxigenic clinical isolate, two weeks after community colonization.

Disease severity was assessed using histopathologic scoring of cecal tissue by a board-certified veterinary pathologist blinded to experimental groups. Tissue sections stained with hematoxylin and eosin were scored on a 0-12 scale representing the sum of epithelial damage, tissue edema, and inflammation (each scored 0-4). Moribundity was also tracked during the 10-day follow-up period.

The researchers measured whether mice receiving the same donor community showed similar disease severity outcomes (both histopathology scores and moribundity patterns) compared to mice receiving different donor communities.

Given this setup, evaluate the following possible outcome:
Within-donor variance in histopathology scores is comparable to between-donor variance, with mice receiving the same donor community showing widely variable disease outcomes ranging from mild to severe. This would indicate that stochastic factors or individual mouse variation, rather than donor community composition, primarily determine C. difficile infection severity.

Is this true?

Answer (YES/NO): NO